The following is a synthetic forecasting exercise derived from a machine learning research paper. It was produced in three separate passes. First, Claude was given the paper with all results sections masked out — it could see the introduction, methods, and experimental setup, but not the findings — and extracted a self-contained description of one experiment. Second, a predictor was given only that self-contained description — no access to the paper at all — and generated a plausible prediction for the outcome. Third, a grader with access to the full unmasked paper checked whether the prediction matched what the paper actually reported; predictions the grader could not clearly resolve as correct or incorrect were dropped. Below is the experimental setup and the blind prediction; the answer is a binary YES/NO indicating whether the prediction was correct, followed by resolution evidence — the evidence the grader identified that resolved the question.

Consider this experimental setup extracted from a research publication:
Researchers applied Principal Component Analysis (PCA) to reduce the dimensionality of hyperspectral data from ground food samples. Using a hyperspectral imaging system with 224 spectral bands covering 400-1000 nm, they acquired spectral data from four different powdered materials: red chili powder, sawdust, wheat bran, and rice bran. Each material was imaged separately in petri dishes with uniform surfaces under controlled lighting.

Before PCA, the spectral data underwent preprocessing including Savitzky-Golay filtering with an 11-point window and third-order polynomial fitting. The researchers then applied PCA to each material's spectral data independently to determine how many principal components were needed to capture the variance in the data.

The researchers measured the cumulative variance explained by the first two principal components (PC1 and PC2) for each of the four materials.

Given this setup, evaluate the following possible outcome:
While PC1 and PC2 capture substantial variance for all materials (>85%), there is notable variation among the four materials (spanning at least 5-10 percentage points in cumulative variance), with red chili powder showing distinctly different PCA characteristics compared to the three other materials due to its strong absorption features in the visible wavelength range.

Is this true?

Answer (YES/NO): NO